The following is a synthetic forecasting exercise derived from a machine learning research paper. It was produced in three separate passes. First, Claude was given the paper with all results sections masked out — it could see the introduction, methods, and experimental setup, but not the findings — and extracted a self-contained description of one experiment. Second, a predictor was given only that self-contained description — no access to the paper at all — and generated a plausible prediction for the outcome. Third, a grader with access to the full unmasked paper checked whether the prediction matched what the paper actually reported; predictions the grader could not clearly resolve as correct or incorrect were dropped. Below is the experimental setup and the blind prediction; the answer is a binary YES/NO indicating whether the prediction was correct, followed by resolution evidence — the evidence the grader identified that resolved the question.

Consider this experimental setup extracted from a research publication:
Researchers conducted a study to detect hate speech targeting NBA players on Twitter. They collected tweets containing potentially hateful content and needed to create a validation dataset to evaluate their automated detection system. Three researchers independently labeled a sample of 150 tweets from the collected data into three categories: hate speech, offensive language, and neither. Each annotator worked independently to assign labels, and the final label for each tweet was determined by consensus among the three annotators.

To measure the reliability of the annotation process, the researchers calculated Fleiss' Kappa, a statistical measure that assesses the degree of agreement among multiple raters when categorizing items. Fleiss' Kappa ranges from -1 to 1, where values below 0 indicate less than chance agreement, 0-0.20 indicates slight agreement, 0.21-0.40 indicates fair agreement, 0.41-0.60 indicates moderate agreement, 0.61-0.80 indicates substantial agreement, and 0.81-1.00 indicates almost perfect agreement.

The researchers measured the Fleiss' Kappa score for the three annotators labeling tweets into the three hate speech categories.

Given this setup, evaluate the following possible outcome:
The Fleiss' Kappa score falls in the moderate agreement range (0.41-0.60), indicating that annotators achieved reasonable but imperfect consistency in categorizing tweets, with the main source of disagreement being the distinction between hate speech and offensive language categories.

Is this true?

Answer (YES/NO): NO